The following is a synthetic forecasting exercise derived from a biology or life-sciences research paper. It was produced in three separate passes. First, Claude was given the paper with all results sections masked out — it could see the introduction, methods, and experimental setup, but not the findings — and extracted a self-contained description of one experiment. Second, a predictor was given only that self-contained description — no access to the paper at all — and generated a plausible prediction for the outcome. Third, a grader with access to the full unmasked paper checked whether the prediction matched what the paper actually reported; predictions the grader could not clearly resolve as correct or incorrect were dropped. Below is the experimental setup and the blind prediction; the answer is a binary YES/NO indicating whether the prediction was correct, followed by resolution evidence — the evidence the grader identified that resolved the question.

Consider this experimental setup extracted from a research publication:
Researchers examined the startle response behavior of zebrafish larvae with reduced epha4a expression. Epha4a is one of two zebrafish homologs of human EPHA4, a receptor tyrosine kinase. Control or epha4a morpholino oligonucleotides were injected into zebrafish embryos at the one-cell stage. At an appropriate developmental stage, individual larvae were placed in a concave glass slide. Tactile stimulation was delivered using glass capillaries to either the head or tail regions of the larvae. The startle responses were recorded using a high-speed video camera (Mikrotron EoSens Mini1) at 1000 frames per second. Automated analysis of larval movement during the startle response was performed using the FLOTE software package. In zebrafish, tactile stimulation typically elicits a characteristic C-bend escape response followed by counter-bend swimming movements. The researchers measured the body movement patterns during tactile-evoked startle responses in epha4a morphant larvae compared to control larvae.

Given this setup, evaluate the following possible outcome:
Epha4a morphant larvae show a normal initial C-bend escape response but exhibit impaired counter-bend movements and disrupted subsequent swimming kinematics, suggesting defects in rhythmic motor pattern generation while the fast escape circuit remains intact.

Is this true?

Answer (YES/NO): YES